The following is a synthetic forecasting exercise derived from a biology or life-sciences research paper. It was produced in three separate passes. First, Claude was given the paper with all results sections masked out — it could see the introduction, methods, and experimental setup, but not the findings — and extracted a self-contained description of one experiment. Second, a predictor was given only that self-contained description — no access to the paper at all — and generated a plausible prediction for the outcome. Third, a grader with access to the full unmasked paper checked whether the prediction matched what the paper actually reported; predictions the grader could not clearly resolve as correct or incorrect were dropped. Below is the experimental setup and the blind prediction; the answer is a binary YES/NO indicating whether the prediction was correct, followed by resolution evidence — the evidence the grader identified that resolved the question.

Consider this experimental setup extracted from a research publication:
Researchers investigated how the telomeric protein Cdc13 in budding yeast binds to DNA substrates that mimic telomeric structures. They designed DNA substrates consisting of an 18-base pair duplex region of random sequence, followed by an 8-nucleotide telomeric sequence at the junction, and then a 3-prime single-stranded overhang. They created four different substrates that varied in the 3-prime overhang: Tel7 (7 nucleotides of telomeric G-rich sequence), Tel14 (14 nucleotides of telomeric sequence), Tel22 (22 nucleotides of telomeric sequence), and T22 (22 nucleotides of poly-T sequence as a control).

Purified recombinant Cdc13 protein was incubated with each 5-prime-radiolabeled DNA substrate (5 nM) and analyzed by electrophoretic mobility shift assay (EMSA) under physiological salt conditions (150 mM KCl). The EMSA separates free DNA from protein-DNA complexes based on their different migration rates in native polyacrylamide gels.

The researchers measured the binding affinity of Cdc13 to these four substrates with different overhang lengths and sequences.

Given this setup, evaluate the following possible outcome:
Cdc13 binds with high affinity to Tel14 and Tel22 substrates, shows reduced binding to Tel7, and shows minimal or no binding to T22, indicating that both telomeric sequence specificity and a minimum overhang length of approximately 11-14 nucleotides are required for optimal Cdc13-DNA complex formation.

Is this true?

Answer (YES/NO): NO